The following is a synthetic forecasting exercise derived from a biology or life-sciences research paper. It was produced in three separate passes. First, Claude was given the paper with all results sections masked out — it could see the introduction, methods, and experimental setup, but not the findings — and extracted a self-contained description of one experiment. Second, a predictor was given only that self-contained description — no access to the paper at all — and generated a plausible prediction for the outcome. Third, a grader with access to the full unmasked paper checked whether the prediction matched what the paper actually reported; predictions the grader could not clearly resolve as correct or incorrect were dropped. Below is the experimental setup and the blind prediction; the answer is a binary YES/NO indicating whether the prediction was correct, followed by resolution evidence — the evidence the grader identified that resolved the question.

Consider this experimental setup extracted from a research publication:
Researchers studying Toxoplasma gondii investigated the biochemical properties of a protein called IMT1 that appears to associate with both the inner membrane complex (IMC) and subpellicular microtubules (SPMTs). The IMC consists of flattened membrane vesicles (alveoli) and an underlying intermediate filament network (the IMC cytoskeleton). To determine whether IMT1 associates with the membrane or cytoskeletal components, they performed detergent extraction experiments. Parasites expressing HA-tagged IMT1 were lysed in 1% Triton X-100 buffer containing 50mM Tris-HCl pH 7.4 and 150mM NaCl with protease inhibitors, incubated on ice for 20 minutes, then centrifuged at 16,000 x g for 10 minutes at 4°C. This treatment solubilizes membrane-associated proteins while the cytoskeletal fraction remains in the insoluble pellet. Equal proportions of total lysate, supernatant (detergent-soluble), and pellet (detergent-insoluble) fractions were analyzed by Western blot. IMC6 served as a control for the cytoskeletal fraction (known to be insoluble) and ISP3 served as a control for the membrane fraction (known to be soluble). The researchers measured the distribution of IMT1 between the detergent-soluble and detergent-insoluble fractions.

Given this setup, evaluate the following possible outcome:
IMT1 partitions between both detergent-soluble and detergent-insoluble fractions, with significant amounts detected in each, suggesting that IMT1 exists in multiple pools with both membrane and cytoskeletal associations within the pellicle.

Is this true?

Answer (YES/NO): NO